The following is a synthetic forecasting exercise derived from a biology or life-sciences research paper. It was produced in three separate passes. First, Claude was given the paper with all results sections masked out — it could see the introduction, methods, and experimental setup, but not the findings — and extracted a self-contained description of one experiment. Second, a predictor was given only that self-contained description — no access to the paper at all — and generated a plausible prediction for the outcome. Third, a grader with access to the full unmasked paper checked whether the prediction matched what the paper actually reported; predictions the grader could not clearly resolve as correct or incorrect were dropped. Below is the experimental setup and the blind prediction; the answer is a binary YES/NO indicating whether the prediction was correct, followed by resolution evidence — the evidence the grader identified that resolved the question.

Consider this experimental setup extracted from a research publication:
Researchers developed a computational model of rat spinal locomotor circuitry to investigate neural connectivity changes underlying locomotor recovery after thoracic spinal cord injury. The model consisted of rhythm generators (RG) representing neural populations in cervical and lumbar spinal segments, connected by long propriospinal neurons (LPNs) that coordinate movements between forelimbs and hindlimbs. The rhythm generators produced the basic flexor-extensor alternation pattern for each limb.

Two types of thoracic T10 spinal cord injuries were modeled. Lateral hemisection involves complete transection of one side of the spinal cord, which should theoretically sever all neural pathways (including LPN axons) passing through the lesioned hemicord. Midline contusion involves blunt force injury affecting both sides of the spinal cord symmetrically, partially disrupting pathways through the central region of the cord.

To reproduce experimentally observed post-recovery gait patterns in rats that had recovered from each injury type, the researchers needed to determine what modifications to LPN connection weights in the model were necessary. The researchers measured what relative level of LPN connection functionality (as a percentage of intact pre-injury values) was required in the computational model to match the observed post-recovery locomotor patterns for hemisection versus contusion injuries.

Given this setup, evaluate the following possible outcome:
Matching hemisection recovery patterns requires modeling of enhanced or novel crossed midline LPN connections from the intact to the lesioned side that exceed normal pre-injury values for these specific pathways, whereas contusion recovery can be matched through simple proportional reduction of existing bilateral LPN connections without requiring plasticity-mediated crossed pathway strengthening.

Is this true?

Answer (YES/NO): NO